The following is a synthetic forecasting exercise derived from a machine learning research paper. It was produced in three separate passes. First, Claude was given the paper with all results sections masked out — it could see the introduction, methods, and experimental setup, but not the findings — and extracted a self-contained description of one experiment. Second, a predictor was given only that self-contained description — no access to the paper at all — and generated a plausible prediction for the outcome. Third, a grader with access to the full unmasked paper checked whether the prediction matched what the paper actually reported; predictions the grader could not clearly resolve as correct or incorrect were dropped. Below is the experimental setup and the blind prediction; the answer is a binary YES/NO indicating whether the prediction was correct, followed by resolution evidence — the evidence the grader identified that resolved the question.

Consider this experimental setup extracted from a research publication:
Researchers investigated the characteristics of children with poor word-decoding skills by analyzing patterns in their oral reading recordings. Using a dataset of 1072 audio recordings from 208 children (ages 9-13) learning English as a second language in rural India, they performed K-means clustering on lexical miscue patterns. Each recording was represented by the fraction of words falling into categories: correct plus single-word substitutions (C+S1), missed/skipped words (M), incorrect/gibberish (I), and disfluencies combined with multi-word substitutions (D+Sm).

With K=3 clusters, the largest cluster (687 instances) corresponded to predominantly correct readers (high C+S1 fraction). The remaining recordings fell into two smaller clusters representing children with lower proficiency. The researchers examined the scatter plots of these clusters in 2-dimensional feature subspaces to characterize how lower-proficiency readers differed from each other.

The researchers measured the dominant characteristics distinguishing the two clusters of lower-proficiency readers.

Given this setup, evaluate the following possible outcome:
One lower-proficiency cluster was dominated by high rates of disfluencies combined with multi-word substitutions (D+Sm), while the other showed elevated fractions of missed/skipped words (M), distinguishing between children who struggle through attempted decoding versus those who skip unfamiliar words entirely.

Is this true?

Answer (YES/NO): NO